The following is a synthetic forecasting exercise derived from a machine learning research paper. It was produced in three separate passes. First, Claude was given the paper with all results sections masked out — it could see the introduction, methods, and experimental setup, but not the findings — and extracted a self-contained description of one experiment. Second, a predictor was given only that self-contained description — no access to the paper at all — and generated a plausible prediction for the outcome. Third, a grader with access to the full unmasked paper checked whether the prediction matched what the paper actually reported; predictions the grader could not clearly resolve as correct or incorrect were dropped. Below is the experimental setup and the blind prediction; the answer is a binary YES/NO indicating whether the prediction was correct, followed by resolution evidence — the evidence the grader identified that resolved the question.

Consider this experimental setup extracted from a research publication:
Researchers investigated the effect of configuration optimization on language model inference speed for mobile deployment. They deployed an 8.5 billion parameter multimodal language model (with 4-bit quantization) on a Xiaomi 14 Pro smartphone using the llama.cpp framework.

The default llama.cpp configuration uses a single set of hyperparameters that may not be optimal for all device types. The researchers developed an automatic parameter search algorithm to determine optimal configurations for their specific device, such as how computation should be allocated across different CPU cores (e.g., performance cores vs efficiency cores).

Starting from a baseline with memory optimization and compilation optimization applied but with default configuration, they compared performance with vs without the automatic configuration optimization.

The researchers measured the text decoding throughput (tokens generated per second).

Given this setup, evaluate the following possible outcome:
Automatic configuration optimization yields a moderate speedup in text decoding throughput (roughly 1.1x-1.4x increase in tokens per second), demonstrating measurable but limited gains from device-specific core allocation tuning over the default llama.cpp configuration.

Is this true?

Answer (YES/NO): NO